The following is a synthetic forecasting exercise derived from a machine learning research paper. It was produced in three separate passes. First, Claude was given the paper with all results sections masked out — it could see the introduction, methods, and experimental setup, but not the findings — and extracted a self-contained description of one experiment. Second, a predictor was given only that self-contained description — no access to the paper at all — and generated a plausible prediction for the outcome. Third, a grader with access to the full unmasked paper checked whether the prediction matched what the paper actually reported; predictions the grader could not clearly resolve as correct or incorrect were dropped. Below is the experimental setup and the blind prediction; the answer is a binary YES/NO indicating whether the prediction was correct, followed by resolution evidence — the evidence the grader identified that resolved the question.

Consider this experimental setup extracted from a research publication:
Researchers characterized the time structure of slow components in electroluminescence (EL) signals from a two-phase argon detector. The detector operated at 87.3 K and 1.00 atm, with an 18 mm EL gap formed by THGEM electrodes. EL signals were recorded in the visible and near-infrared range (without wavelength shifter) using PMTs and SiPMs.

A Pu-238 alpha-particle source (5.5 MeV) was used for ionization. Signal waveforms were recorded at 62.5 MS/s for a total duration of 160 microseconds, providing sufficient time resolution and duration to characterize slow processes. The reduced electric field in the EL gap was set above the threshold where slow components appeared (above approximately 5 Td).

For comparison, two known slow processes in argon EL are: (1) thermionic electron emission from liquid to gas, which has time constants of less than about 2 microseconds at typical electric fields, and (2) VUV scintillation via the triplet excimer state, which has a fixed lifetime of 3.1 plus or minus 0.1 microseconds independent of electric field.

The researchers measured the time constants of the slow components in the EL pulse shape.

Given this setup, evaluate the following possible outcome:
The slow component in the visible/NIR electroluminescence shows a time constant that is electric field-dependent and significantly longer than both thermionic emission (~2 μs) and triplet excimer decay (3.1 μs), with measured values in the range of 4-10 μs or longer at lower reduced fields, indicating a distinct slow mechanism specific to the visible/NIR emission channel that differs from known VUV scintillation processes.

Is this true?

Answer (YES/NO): YES